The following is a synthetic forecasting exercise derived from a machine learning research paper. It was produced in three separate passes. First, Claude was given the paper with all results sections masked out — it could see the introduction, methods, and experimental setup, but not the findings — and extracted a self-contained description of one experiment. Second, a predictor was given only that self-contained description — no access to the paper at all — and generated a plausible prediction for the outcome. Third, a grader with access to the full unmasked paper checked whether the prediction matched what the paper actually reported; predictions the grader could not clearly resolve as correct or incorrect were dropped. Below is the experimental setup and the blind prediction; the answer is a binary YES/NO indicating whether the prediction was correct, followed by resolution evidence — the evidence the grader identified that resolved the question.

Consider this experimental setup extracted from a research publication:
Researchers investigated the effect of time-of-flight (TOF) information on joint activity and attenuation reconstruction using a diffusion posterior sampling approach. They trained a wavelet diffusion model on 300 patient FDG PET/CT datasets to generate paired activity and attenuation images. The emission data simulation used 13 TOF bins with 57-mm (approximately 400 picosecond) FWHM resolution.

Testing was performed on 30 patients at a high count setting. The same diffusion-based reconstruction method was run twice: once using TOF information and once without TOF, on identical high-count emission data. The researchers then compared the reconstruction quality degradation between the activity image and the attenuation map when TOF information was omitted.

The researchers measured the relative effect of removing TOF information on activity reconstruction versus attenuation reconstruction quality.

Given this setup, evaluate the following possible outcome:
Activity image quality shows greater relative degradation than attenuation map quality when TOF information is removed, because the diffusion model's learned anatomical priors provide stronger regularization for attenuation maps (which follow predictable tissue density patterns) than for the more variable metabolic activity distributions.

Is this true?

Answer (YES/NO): NO